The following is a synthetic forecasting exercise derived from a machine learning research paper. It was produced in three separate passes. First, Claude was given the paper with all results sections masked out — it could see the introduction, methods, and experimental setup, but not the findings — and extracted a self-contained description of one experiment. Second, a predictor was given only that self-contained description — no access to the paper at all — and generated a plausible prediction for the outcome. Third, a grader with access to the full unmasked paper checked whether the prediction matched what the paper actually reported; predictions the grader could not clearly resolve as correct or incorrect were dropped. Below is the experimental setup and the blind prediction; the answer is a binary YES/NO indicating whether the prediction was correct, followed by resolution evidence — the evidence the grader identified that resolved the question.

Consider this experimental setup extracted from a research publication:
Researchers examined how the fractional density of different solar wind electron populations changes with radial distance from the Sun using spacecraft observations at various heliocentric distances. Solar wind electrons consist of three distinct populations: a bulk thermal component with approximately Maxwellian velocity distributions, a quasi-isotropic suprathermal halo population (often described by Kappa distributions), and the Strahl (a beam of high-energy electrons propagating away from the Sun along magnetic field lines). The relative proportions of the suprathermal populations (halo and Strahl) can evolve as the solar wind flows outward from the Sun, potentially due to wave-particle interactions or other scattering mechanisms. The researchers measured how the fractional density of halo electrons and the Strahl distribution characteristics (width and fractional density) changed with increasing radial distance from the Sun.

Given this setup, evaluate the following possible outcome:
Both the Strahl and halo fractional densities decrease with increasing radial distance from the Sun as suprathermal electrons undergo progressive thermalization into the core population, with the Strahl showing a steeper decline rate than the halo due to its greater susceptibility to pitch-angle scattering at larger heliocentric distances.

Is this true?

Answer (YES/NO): NO